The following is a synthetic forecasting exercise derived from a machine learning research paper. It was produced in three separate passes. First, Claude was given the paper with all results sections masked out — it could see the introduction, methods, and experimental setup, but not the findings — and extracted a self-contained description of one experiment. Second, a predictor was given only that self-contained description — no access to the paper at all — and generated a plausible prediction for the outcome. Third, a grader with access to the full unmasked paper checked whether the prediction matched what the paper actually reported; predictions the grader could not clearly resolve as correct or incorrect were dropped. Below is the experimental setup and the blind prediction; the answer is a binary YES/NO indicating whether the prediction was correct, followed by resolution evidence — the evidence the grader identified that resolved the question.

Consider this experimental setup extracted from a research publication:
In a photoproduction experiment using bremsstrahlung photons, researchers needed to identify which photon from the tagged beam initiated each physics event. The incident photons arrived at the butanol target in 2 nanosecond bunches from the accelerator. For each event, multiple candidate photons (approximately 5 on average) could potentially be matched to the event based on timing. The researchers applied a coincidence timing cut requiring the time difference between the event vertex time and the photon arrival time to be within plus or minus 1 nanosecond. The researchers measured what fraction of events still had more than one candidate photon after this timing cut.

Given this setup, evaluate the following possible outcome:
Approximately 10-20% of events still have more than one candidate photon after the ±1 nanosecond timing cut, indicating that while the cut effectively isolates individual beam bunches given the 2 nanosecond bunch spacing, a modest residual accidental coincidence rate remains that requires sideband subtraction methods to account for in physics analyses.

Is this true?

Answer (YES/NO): NO